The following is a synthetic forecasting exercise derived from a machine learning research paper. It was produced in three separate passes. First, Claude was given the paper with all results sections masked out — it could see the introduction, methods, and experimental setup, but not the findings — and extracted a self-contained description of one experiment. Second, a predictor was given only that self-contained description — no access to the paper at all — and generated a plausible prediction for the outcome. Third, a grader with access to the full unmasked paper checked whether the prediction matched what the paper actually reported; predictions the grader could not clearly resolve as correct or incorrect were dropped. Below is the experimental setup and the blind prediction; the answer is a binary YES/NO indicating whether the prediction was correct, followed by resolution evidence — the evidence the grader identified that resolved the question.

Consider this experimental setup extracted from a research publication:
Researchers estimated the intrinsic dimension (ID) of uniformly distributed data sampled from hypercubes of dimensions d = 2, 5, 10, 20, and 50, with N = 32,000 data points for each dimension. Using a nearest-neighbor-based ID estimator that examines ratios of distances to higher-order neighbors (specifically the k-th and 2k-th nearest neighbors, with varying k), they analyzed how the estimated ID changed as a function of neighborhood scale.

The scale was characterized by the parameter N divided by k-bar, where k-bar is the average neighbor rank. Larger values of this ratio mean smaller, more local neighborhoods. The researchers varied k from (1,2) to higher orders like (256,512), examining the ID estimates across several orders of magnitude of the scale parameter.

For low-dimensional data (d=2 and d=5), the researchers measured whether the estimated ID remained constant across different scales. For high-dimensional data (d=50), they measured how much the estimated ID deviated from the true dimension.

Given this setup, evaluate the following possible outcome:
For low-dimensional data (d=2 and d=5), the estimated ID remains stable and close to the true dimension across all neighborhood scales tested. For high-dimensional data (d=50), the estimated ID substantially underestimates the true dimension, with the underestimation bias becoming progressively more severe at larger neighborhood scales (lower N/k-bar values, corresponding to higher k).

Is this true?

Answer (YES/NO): YES